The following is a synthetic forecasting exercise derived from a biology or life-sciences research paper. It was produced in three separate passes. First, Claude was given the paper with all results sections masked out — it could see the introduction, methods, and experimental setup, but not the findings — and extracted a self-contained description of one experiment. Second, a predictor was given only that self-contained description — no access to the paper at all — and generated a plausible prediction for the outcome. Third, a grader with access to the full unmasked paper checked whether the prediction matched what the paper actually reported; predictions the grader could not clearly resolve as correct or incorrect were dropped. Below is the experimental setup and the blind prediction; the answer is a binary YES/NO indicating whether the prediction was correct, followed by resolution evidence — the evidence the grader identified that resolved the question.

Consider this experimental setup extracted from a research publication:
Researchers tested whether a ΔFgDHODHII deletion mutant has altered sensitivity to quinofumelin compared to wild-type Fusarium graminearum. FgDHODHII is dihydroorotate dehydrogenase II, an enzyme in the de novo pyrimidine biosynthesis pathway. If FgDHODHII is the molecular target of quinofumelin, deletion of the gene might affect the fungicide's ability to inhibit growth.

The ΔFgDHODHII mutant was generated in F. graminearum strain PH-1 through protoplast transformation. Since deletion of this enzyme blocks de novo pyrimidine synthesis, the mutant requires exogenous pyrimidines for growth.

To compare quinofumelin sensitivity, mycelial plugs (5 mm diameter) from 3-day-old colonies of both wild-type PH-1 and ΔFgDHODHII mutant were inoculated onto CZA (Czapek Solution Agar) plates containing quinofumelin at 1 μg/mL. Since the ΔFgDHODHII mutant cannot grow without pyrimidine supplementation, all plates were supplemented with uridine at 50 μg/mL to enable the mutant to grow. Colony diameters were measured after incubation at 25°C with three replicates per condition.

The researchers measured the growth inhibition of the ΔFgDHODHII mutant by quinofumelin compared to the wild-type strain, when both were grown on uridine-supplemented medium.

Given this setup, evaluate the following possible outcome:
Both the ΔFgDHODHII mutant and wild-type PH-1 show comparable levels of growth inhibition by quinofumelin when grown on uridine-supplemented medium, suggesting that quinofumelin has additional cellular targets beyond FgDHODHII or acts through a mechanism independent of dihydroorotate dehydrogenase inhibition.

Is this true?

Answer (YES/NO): NO